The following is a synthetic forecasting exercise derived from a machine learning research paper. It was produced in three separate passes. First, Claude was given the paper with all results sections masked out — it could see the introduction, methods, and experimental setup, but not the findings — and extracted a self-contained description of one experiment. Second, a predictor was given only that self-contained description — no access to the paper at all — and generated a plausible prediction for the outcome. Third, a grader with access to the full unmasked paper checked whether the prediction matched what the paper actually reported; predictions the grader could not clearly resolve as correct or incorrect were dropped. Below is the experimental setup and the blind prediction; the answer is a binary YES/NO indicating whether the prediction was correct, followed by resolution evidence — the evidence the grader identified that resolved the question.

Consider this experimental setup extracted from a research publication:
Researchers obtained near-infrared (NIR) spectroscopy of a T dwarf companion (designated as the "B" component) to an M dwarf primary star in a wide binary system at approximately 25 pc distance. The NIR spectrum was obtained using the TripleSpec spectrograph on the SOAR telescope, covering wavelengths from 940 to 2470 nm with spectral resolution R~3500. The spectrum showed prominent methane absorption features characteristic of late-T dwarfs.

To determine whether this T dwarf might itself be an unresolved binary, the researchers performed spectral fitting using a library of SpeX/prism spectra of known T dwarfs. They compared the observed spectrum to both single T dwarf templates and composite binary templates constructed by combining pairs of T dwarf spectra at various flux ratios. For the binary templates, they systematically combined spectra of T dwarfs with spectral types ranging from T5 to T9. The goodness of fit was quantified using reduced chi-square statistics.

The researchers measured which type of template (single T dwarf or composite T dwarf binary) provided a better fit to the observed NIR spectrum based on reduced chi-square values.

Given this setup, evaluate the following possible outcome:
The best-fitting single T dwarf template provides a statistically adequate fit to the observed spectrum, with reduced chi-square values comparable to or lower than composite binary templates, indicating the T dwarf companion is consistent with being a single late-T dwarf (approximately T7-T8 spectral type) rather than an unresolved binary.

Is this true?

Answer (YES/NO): NO